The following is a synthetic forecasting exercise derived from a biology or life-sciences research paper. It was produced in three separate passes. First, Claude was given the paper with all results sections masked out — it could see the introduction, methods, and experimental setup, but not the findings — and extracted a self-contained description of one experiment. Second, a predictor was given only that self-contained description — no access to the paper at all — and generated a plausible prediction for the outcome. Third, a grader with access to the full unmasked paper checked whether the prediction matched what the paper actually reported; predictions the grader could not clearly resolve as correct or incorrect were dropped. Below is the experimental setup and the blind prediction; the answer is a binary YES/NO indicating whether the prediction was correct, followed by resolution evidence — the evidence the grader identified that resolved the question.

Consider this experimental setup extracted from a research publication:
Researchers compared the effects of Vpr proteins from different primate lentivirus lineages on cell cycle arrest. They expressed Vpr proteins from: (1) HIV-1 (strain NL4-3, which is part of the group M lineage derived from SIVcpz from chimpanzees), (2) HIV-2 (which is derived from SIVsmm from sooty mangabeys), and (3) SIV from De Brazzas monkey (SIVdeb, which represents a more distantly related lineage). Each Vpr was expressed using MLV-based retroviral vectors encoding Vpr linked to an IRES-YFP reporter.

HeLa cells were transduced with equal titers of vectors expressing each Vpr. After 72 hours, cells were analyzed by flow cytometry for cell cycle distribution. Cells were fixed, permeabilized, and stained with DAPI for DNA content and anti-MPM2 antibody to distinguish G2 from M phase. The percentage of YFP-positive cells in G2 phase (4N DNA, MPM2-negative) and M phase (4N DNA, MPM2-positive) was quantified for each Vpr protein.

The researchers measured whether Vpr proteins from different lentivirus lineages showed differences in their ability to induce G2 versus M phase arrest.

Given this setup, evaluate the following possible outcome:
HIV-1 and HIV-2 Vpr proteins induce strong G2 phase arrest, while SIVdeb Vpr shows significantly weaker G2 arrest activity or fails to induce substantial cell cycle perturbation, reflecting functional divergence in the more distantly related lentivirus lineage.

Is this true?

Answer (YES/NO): NO